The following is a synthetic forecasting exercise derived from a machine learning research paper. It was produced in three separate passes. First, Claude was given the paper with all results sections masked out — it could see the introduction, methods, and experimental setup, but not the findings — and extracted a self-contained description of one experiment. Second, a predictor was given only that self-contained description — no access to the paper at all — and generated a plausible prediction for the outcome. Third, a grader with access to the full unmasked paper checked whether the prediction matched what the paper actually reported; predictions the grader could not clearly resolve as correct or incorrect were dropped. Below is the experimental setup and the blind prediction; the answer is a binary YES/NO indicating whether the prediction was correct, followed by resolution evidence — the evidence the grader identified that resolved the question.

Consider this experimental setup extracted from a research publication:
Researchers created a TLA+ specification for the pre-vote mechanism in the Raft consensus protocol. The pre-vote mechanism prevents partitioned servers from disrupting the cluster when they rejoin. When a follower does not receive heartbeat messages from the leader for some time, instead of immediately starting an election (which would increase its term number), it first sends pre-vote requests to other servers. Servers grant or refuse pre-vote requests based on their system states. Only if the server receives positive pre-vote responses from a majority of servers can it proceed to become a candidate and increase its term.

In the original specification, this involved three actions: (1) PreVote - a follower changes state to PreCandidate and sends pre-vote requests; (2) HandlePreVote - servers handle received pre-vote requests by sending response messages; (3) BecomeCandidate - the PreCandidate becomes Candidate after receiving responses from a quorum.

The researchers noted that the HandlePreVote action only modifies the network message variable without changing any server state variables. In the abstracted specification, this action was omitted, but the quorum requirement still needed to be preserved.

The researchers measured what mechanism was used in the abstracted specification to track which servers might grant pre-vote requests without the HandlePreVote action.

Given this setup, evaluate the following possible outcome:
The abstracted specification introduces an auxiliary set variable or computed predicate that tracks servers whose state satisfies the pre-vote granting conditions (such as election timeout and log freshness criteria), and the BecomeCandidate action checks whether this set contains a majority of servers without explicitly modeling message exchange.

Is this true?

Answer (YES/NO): YES